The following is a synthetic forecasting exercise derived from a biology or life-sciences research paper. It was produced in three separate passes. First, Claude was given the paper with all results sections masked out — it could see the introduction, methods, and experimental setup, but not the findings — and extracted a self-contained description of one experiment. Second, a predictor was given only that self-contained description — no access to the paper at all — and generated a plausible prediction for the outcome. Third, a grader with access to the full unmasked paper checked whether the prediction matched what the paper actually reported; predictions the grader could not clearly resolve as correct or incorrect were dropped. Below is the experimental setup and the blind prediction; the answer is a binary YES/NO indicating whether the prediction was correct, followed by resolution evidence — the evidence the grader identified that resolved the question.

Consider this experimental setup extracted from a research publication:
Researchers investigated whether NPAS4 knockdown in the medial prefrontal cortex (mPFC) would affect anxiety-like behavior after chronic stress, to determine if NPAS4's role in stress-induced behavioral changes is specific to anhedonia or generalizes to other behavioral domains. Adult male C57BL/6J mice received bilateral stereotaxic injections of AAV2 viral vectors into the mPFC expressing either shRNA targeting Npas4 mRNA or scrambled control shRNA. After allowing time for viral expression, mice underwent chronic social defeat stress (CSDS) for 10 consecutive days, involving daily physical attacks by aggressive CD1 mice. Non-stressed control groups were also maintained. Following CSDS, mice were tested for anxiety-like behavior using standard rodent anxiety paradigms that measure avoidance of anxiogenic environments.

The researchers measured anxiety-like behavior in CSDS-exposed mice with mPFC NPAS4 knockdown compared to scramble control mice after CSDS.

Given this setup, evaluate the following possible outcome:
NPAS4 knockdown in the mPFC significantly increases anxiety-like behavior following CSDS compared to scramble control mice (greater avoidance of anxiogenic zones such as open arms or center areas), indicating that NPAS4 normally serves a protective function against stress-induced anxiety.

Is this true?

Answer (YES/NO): NO